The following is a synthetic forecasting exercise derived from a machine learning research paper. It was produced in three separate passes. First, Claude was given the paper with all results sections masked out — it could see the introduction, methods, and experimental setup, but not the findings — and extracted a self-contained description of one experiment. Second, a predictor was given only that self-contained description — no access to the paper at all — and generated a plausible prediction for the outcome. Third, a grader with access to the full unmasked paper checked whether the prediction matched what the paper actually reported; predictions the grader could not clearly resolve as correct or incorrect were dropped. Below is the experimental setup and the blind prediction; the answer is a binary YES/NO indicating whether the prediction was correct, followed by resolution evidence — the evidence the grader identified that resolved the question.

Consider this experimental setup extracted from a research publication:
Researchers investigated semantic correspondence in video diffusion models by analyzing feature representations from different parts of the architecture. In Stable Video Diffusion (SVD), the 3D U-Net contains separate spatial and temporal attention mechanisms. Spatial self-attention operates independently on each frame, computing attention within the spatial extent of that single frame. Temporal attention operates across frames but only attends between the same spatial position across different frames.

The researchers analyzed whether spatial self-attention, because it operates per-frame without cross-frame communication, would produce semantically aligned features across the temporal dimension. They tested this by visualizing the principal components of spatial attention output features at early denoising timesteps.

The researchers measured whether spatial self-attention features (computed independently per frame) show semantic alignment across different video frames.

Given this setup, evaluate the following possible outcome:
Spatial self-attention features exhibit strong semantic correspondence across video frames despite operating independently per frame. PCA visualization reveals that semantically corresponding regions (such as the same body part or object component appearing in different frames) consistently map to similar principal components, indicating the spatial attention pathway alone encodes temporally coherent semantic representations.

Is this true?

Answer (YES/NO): NO